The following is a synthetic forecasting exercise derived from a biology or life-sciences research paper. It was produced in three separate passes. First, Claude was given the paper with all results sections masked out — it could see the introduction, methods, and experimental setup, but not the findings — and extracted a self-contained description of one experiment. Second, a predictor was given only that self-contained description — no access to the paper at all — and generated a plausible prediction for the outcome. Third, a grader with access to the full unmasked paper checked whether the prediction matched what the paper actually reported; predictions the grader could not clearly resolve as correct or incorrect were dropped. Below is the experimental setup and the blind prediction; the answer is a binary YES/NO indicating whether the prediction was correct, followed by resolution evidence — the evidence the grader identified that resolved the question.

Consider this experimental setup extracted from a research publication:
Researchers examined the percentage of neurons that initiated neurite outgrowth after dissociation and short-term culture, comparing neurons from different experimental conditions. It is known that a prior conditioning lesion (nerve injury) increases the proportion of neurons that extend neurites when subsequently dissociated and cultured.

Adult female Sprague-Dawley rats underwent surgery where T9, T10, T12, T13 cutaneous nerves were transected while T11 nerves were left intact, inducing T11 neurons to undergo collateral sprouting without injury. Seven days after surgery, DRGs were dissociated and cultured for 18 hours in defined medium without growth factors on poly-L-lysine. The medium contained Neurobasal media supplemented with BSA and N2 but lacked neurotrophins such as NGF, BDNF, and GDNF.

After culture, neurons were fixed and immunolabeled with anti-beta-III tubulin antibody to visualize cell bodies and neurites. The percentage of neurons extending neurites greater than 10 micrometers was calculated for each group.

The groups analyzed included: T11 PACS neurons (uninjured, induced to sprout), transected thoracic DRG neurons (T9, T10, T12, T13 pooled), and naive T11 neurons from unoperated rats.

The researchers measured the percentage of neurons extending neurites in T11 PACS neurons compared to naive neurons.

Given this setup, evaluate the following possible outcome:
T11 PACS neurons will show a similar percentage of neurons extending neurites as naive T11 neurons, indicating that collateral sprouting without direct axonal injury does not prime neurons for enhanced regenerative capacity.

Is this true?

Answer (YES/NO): NO